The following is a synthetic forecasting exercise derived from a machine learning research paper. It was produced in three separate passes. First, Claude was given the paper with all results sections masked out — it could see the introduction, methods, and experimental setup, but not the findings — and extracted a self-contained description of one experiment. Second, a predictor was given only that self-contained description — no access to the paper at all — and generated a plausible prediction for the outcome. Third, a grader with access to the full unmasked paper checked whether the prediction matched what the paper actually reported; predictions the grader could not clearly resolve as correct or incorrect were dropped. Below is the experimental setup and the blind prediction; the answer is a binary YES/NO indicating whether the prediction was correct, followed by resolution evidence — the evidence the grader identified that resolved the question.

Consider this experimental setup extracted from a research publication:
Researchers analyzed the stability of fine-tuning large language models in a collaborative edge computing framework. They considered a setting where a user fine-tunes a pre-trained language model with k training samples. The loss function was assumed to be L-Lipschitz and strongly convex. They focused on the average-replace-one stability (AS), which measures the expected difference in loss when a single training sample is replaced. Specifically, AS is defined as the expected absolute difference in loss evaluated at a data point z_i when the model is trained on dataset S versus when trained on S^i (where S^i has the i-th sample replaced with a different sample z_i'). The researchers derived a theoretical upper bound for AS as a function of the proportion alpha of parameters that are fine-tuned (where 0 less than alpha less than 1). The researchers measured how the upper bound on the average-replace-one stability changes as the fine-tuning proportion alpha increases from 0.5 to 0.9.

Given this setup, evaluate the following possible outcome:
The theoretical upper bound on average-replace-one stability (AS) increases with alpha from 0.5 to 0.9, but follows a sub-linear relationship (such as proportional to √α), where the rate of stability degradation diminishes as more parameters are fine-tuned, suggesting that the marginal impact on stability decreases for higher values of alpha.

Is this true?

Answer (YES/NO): NO